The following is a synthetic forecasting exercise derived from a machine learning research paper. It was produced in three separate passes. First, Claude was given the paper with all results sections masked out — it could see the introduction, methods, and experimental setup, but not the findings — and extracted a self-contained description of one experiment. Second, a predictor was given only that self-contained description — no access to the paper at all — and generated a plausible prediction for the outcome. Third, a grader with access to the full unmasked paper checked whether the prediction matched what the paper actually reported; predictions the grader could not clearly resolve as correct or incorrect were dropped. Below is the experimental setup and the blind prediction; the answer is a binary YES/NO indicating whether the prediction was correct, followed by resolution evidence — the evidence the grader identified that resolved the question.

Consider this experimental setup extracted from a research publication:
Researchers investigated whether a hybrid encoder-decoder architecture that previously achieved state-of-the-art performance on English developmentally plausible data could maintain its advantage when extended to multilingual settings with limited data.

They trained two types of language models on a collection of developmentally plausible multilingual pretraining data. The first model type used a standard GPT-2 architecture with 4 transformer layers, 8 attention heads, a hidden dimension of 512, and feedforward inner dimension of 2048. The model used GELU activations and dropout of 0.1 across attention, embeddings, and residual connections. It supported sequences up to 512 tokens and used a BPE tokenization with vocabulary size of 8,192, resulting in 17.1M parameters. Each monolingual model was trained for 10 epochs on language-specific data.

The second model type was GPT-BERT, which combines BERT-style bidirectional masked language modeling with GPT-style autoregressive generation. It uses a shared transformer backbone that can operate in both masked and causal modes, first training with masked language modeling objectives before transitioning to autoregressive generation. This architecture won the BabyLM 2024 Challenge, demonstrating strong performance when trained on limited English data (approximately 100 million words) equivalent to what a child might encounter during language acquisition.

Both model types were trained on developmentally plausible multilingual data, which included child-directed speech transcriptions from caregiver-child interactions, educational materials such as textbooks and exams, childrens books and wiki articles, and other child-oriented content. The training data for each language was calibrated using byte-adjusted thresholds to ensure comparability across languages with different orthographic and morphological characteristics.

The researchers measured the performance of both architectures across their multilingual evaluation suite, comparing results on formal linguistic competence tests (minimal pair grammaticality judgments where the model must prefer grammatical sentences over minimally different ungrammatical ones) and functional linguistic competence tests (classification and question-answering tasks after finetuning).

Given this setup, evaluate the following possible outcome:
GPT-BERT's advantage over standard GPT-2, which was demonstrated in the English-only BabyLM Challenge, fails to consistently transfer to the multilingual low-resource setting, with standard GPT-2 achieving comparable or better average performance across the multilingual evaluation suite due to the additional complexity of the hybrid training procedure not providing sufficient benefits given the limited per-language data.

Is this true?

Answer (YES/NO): YES